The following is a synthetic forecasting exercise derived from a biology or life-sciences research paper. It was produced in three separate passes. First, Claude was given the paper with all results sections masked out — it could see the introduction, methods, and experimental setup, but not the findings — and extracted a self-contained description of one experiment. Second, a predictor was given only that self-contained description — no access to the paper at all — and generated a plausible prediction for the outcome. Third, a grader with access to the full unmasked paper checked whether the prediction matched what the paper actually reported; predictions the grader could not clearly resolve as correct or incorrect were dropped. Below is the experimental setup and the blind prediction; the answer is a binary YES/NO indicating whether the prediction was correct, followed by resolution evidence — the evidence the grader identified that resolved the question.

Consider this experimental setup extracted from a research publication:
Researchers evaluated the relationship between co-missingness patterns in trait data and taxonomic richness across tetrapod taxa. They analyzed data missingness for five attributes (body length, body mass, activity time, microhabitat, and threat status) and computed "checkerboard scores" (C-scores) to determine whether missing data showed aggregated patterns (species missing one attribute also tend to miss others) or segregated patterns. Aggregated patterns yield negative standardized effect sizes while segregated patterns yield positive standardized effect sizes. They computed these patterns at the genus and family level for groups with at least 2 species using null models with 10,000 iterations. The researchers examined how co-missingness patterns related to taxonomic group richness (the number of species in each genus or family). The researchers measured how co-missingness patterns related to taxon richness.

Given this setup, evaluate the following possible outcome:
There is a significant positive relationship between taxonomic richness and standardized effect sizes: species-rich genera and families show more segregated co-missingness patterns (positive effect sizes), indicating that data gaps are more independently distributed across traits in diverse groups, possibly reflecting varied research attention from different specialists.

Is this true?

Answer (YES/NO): NO